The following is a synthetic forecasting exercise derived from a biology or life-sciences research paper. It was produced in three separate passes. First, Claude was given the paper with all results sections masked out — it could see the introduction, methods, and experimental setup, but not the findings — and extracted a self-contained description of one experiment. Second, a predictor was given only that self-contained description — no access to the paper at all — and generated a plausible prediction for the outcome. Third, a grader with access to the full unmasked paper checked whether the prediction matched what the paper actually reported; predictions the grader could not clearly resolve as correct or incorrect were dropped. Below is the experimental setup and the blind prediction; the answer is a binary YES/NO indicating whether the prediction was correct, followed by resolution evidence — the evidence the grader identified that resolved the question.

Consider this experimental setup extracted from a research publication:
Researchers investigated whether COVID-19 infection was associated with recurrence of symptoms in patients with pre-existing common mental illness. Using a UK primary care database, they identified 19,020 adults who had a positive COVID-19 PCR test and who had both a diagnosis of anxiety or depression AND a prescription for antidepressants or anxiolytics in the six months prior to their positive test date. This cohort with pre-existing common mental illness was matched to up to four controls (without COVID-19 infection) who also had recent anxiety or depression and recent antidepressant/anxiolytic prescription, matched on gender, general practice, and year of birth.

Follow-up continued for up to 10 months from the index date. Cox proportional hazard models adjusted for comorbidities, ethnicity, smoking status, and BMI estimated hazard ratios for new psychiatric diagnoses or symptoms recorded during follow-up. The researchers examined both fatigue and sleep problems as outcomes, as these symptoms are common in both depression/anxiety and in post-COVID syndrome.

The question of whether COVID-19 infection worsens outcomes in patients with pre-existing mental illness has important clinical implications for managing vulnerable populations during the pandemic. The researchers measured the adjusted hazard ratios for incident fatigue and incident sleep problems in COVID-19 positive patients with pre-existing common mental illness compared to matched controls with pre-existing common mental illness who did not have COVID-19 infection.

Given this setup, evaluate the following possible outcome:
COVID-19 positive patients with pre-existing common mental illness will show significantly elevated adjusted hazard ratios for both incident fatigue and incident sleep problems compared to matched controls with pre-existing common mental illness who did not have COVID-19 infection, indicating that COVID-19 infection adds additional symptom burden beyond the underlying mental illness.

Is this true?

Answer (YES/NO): YES